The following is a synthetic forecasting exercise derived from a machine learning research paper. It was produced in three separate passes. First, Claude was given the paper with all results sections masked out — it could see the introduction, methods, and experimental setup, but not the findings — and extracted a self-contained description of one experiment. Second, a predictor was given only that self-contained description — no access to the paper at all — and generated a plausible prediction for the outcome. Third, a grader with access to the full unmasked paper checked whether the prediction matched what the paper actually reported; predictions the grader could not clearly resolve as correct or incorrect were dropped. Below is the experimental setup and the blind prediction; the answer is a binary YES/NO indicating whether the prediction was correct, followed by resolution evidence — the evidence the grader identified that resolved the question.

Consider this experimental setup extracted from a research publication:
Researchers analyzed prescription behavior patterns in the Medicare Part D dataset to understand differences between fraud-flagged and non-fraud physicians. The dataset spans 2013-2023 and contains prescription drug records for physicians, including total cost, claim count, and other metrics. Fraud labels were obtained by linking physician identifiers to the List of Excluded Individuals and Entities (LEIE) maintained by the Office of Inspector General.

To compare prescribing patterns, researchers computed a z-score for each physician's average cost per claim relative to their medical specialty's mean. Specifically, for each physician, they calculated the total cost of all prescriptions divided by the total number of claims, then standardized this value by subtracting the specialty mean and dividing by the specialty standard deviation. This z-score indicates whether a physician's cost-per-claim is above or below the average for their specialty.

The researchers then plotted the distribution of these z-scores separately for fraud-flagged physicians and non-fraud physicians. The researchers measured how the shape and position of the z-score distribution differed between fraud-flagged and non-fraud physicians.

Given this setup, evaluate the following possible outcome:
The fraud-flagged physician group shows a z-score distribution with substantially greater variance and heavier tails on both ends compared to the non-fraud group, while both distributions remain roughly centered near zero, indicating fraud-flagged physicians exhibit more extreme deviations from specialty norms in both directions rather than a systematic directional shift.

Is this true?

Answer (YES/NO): NO